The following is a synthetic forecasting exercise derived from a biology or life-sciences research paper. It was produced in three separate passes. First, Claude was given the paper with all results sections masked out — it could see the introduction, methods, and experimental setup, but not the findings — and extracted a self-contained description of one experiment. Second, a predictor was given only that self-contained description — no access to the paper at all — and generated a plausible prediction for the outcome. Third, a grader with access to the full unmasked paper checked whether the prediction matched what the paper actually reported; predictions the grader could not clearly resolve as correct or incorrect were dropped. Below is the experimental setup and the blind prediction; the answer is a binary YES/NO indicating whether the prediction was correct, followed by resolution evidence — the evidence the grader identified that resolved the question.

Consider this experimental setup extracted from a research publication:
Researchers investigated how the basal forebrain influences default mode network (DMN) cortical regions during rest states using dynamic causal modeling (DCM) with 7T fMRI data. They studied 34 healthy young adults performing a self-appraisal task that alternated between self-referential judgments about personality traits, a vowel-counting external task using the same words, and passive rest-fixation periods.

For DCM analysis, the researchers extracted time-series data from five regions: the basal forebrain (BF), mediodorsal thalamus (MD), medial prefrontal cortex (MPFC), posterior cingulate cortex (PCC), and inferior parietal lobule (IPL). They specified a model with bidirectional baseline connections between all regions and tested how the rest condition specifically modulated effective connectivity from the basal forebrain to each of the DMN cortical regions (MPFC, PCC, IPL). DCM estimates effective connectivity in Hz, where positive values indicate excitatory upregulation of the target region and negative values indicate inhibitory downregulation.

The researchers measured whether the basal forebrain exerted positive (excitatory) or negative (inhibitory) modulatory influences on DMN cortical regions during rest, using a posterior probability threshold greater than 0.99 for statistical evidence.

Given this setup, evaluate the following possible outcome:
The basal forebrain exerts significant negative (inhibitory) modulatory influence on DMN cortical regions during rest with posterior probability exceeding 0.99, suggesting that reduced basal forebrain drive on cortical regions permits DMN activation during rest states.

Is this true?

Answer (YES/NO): NO